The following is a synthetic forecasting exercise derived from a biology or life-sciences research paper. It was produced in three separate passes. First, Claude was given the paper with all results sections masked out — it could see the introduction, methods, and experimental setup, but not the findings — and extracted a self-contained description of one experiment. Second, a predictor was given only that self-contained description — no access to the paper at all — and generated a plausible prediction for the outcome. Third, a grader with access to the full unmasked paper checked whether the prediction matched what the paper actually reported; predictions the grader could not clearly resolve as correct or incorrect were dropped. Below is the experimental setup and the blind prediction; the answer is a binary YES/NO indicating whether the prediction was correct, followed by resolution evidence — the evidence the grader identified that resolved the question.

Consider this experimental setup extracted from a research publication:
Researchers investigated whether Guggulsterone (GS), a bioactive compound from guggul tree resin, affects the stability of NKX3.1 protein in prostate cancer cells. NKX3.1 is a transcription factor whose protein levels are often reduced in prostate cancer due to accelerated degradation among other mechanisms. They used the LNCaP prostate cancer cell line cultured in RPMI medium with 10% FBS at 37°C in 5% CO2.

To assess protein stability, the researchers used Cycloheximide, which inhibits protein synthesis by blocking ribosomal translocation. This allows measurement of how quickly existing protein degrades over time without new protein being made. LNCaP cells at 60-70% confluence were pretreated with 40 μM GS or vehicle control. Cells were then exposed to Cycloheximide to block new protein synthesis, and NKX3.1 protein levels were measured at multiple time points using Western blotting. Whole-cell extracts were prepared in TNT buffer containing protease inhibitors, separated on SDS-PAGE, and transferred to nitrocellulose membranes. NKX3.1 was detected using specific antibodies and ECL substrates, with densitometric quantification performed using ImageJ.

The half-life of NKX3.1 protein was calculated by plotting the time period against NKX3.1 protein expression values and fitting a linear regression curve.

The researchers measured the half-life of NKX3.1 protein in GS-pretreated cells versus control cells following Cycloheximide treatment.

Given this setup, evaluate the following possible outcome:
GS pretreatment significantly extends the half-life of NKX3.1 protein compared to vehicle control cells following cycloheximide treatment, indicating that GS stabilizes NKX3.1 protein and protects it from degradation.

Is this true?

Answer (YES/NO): YES